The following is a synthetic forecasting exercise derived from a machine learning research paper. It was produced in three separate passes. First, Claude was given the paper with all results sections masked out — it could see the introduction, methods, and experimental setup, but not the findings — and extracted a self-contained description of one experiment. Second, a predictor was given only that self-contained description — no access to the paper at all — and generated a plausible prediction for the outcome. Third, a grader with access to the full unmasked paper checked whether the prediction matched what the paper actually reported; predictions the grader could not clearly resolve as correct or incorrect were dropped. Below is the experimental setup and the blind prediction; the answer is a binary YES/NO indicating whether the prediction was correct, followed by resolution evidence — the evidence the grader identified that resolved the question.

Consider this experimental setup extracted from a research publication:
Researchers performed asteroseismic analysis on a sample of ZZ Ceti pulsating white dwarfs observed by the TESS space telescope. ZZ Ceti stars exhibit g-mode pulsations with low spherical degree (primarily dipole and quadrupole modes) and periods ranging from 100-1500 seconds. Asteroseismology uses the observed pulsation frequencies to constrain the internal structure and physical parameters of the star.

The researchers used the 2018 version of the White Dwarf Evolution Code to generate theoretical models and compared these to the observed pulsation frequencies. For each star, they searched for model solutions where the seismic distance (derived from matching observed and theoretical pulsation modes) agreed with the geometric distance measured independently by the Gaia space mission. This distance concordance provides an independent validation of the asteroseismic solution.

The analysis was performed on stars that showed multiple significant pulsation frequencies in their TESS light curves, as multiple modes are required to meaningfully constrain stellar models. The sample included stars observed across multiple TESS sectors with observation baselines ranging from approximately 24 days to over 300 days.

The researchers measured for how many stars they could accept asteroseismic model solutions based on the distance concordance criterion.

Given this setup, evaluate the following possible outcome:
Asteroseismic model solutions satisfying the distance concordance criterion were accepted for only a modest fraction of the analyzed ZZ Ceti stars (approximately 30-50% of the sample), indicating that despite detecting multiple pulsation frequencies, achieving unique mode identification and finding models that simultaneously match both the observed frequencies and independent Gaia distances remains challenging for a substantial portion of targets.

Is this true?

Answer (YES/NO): NO